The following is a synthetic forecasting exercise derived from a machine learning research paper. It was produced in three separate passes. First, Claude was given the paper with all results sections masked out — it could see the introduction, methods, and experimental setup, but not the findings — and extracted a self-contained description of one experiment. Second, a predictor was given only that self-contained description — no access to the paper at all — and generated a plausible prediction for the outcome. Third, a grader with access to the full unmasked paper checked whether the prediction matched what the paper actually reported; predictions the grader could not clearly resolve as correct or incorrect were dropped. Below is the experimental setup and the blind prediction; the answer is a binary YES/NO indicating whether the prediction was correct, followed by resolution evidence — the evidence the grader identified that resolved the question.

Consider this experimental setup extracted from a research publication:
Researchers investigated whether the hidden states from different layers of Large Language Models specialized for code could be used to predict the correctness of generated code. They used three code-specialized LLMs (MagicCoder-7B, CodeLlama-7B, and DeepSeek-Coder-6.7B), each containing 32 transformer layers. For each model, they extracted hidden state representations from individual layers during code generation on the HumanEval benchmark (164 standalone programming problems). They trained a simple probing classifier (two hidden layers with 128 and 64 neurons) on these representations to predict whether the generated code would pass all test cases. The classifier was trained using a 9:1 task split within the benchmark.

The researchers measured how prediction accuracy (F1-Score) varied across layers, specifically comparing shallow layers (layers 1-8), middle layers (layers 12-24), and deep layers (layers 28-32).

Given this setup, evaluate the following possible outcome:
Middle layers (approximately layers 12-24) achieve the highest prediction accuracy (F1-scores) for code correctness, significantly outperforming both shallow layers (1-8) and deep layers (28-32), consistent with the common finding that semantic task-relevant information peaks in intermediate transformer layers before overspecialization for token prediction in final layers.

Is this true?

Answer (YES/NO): NO